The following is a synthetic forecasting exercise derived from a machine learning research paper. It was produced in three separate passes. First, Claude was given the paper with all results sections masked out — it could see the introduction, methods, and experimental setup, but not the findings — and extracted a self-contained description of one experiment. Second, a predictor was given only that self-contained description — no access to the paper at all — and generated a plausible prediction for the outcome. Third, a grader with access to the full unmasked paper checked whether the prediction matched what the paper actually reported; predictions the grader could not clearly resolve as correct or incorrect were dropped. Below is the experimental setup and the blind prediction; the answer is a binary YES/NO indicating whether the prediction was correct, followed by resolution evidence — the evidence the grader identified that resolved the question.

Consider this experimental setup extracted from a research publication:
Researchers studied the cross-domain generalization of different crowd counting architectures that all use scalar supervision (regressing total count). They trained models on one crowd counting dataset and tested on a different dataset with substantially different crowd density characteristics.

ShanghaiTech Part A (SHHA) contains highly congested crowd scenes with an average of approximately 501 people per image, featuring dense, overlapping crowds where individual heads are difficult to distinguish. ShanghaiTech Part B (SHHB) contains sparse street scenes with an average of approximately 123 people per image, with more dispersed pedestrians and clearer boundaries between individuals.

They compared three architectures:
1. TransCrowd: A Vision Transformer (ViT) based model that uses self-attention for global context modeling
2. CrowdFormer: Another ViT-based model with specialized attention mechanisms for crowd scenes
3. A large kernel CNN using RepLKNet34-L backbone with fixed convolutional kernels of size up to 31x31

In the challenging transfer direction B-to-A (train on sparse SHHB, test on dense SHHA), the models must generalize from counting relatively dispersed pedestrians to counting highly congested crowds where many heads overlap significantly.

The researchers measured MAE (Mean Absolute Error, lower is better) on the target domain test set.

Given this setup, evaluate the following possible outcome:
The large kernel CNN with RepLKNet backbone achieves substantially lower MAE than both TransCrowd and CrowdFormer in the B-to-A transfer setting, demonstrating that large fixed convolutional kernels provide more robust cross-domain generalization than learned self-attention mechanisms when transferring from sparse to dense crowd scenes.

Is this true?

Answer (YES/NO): NO